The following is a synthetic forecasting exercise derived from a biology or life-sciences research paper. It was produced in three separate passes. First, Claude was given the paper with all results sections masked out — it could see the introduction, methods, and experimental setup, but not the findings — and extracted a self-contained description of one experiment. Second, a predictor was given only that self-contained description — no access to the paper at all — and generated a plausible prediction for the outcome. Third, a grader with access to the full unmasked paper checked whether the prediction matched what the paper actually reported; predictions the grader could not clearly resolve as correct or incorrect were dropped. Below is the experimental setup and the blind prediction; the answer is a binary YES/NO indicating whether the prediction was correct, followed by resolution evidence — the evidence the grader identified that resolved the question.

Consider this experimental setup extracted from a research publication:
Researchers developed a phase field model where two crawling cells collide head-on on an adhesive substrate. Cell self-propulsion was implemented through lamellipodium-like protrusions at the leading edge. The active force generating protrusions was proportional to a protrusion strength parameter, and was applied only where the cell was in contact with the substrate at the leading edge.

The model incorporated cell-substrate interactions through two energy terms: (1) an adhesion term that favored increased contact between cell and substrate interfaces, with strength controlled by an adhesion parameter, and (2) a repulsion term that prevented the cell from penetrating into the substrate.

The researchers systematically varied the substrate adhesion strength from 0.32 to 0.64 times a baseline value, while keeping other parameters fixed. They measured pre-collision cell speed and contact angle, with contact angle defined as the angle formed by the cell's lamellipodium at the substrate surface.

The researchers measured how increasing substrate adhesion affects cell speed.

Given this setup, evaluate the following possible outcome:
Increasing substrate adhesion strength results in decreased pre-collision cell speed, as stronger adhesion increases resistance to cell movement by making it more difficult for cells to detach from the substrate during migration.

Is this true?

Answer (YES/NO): NO